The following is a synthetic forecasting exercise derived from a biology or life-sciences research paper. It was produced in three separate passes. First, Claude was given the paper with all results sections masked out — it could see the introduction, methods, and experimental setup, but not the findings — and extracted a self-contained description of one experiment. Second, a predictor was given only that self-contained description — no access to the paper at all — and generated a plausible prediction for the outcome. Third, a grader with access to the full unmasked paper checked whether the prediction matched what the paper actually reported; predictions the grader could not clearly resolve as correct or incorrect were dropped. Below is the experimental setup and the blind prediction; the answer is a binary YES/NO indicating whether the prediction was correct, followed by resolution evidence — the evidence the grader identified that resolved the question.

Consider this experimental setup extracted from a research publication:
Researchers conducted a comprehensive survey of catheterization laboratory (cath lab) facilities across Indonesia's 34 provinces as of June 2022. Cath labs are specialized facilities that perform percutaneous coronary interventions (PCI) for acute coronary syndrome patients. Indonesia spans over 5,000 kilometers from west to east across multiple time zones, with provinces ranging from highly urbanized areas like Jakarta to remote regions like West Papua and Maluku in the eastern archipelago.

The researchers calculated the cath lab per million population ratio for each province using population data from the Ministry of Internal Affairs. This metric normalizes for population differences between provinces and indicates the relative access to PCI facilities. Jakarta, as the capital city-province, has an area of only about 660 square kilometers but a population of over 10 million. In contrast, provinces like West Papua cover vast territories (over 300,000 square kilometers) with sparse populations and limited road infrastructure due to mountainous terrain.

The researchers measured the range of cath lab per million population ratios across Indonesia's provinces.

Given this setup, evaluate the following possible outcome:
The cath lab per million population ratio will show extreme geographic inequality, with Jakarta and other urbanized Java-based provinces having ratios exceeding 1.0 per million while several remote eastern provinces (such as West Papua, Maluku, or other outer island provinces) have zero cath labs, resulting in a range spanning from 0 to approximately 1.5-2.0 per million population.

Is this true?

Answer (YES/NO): NO